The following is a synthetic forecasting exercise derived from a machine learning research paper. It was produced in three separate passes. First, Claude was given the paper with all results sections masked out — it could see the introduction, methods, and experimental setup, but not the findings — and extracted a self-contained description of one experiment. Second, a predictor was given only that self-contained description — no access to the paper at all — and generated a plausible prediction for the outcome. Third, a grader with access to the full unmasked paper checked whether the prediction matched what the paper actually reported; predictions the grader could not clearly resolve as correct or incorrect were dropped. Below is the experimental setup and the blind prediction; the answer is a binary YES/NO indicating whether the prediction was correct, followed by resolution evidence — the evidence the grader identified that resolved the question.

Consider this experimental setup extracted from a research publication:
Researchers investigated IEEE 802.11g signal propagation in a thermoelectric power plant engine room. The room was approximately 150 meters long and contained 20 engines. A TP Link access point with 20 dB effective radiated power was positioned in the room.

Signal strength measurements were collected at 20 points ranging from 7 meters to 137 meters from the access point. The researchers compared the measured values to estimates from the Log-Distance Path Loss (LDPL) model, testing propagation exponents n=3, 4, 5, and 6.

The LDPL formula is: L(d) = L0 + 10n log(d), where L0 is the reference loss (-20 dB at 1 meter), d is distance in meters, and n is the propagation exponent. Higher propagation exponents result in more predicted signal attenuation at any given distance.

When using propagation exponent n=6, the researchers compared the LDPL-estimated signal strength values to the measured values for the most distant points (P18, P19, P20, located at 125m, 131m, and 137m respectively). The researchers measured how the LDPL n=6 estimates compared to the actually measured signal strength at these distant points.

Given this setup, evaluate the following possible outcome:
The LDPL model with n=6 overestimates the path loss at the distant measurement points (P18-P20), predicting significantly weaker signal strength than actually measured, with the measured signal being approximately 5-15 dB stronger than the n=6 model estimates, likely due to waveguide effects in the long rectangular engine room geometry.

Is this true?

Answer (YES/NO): NO